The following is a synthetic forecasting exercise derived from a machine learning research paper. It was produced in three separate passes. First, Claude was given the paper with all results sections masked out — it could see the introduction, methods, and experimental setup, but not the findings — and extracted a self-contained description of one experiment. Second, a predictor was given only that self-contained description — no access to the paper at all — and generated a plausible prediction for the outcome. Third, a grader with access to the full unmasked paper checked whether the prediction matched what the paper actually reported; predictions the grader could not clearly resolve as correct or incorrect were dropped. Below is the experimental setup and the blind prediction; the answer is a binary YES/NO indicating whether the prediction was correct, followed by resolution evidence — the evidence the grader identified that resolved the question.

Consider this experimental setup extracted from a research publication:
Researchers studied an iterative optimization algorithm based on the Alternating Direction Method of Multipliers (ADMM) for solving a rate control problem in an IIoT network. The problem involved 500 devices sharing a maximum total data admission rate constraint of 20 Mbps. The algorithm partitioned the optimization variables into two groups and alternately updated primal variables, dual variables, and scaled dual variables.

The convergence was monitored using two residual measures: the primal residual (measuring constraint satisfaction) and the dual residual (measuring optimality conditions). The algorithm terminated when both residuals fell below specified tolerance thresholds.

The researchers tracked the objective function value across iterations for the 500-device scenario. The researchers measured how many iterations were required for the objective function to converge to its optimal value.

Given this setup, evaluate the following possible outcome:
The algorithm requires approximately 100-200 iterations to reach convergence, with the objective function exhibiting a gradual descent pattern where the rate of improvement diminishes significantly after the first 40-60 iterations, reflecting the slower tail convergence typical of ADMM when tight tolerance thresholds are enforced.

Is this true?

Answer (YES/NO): NO